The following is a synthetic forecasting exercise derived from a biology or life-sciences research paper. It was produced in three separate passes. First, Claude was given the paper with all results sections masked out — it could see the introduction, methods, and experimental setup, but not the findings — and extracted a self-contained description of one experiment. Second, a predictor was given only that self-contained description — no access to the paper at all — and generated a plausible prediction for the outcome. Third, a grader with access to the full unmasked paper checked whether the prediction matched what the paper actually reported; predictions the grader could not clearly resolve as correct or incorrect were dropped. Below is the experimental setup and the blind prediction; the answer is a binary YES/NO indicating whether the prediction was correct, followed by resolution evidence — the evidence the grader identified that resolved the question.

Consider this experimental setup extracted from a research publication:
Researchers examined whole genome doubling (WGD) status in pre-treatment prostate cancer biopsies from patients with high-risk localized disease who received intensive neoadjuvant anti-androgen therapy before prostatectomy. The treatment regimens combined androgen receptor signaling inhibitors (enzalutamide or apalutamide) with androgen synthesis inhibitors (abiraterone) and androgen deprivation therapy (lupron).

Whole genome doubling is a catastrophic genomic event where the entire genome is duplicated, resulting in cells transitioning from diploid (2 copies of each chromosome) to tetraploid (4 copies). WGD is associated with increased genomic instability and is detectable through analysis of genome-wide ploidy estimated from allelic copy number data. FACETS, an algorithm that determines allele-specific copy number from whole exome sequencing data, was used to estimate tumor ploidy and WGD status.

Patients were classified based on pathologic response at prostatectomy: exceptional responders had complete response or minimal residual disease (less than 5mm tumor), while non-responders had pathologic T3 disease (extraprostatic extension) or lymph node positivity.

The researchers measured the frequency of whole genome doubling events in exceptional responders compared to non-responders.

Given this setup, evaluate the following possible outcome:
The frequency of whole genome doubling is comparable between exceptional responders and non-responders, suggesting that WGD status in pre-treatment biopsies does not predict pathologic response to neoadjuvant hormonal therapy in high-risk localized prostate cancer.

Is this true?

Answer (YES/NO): NO